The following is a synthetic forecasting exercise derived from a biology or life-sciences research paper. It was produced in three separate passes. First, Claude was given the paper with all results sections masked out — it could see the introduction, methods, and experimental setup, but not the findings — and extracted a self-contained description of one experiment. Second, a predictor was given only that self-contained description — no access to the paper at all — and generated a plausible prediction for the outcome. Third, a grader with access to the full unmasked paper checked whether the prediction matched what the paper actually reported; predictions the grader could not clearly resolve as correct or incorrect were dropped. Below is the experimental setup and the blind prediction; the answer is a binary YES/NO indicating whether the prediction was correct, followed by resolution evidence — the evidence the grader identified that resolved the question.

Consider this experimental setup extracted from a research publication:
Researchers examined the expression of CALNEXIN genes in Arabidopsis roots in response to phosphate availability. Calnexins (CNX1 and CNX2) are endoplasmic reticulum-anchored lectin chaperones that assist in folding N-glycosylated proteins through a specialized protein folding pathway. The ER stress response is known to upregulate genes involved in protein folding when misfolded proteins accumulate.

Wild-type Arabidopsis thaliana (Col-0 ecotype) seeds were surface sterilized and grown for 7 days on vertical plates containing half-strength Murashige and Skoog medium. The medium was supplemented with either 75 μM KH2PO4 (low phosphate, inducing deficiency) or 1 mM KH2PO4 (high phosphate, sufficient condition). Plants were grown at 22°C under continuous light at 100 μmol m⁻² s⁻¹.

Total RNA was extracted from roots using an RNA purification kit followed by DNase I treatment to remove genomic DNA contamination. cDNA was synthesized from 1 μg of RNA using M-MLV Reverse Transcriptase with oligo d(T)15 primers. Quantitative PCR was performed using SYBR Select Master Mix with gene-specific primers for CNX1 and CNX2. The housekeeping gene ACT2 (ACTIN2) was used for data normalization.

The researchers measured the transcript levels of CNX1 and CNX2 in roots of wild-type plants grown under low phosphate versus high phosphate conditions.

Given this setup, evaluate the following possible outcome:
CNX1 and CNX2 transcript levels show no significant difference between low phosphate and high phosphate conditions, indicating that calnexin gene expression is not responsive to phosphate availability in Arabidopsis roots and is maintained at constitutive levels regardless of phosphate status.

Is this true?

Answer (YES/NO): NO